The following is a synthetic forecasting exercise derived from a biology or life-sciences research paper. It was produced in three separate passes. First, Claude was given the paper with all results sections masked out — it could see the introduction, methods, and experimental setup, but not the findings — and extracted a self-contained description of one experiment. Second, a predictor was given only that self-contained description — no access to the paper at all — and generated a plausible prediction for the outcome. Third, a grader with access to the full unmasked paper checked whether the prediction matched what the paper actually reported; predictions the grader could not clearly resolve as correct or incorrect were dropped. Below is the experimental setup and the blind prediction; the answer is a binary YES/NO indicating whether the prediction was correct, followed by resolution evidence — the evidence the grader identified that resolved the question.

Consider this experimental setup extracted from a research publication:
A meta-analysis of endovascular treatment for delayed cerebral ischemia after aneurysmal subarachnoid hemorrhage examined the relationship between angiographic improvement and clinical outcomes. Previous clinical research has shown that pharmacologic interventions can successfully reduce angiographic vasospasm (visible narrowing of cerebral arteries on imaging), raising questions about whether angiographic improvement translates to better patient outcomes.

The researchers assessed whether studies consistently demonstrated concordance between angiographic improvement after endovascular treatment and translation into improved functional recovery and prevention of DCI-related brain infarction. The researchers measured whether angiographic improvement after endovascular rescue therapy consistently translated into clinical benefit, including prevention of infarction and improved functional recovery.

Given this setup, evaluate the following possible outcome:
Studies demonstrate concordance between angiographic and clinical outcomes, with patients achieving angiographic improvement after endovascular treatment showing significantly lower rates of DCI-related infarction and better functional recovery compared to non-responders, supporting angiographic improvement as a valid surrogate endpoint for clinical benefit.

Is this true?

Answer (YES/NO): NO